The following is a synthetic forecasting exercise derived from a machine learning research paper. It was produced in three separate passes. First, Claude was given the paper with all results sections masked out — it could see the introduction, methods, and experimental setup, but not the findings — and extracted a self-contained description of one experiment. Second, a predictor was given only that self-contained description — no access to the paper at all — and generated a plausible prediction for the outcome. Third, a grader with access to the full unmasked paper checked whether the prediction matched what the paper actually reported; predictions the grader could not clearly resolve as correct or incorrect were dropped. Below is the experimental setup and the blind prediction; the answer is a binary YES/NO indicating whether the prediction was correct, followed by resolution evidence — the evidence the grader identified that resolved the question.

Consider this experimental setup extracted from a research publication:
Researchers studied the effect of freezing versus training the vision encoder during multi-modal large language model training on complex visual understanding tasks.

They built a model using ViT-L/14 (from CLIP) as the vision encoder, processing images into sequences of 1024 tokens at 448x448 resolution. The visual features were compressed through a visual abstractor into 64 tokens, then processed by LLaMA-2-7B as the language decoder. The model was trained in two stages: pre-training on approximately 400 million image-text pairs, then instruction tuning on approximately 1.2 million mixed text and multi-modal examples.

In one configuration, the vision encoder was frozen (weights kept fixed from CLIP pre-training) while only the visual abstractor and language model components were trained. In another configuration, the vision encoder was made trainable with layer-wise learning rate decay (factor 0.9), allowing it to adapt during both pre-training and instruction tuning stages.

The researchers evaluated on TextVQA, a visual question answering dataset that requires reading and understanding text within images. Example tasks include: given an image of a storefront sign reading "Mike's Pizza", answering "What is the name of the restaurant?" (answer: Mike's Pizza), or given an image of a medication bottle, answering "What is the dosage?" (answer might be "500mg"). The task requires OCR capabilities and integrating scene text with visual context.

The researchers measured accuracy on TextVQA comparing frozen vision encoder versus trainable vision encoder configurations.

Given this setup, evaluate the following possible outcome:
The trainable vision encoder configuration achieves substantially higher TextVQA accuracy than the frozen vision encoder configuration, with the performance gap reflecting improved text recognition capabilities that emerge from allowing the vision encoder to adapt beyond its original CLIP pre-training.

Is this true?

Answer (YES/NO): YES